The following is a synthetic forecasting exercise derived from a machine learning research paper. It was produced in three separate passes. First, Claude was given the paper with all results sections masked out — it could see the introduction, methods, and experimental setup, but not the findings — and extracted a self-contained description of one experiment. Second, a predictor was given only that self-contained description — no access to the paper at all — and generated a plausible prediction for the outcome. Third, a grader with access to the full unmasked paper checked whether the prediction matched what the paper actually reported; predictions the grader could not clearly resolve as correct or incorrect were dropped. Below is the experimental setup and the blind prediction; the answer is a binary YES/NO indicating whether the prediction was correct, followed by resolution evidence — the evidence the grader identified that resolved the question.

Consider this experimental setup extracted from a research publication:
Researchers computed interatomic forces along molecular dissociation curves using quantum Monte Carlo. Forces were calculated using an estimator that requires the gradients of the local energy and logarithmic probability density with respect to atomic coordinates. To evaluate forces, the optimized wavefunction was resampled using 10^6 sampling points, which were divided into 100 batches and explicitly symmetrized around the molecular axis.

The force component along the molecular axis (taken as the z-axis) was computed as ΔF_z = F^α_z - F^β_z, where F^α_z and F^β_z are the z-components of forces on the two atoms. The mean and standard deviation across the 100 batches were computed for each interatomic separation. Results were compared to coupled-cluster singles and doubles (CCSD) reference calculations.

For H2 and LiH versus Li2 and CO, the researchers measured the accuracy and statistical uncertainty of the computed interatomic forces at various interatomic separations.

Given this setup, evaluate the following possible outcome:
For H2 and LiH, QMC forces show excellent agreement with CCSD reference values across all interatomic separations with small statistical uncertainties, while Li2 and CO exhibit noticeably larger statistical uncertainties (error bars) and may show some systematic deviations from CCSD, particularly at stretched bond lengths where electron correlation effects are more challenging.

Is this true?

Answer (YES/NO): YES